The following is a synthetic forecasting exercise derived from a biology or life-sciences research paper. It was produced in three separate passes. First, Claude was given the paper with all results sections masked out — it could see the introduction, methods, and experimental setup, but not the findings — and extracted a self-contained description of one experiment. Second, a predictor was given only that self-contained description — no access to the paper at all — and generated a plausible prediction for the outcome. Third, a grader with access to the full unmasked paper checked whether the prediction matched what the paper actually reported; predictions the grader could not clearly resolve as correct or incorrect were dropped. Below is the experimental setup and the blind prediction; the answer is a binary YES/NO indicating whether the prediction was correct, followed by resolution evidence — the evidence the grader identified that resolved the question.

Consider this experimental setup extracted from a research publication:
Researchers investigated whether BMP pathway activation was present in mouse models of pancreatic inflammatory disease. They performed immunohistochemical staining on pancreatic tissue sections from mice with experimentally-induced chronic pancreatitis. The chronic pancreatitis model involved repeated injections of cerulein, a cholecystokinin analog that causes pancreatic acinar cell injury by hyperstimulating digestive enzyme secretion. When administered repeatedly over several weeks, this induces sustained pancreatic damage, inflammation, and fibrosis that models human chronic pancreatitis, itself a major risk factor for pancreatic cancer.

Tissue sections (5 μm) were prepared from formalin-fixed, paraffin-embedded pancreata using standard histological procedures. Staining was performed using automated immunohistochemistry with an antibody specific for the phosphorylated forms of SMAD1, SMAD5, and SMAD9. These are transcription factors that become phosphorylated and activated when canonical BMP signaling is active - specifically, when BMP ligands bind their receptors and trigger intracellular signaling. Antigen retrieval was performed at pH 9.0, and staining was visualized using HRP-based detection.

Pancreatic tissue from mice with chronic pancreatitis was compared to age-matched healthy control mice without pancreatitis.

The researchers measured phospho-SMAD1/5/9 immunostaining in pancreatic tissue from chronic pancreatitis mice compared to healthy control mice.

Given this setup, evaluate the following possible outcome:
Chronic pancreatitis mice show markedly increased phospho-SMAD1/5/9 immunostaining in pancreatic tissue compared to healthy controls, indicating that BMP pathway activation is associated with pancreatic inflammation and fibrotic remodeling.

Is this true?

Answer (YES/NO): YES